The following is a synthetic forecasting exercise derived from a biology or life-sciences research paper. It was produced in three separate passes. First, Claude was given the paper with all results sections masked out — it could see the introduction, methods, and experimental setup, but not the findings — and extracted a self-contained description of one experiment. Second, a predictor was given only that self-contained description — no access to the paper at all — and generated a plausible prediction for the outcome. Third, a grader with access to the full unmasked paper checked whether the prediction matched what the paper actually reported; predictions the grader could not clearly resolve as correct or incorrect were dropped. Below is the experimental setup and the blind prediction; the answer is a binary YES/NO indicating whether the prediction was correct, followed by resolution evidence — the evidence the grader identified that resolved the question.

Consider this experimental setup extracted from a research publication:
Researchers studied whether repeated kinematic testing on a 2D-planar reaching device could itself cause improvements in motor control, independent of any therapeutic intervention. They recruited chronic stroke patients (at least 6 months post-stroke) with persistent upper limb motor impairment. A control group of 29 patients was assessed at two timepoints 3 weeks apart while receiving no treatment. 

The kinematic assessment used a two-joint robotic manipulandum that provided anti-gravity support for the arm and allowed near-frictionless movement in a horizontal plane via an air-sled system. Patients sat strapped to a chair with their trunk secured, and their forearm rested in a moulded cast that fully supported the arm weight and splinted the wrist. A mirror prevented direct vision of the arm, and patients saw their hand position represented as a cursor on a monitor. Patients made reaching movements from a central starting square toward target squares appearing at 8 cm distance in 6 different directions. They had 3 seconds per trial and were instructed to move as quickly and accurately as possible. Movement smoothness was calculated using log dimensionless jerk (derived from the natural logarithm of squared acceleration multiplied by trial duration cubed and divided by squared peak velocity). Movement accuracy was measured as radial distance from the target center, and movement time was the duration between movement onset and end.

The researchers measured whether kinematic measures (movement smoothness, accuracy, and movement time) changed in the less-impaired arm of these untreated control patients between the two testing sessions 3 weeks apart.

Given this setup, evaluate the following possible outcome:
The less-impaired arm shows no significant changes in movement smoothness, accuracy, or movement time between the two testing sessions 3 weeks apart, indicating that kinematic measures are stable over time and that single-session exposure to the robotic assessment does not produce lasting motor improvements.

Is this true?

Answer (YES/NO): YES